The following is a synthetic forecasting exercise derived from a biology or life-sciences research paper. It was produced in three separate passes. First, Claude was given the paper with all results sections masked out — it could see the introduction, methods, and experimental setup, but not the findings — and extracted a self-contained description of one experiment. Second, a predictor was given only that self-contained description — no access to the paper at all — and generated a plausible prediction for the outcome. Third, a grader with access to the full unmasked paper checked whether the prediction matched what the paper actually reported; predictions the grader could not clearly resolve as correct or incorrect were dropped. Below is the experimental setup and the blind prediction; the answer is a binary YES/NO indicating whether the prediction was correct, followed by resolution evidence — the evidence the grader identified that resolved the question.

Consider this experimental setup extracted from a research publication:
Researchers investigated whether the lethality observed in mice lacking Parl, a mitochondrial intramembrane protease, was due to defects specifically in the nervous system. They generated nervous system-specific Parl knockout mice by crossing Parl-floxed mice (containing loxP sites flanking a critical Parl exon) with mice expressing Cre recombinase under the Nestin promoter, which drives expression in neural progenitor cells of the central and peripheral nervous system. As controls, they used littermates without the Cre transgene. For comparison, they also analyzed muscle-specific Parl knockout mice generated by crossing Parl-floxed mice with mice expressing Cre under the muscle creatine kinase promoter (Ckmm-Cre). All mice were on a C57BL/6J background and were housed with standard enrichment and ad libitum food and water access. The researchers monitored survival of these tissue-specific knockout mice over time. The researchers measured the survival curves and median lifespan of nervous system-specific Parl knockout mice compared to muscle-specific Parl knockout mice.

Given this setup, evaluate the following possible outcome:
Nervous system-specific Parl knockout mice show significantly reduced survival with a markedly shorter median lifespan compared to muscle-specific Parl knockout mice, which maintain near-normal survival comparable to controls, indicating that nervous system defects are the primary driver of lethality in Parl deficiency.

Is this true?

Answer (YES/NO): YES